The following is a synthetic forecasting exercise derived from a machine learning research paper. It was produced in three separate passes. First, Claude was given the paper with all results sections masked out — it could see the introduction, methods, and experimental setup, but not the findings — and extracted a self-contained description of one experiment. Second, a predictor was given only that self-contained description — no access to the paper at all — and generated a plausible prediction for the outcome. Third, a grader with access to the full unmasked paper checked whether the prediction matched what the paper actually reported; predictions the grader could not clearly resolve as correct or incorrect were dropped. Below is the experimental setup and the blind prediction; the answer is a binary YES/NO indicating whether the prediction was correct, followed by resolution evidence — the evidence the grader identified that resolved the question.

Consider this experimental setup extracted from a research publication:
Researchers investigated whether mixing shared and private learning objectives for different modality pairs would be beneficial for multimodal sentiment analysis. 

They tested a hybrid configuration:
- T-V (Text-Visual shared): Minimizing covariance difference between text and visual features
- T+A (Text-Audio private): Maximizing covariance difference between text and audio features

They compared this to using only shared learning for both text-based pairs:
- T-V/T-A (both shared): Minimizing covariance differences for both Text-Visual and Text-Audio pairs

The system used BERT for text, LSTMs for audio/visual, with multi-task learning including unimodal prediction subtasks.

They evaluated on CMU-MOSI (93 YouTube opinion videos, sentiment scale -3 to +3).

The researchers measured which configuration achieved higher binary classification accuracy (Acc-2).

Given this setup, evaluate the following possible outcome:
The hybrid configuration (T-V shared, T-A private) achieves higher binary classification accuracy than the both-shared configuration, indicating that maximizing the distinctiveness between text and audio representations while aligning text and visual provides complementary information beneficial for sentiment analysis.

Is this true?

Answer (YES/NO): NO